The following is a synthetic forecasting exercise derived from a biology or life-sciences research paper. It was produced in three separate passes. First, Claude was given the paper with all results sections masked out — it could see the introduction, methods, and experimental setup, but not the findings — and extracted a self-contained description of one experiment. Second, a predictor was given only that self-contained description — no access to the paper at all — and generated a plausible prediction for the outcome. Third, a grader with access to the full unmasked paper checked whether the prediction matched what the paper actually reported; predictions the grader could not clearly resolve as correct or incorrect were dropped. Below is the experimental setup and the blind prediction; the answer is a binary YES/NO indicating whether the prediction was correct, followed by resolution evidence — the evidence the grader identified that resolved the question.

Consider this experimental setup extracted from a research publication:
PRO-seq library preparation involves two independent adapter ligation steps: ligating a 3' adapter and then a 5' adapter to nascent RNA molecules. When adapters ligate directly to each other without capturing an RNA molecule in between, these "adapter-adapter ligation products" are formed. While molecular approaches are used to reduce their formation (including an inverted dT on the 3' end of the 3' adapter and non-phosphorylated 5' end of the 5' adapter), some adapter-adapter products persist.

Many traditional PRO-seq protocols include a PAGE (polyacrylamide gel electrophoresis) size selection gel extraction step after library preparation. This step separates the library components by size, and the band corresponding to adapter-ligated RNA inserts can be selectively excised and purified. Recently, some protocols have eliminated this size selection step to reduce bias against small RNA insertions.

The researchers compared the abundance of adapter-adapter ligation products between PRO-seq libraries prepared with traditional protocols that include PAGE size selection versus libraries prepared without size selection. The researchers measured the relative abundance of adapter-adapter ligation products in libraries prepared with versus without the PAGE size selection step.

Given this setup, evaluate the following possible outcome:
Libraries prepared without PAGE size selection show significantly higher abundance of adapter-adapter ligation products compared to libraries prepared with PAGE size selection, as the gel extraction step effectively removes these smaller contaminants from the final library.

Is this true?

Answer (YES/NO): YES